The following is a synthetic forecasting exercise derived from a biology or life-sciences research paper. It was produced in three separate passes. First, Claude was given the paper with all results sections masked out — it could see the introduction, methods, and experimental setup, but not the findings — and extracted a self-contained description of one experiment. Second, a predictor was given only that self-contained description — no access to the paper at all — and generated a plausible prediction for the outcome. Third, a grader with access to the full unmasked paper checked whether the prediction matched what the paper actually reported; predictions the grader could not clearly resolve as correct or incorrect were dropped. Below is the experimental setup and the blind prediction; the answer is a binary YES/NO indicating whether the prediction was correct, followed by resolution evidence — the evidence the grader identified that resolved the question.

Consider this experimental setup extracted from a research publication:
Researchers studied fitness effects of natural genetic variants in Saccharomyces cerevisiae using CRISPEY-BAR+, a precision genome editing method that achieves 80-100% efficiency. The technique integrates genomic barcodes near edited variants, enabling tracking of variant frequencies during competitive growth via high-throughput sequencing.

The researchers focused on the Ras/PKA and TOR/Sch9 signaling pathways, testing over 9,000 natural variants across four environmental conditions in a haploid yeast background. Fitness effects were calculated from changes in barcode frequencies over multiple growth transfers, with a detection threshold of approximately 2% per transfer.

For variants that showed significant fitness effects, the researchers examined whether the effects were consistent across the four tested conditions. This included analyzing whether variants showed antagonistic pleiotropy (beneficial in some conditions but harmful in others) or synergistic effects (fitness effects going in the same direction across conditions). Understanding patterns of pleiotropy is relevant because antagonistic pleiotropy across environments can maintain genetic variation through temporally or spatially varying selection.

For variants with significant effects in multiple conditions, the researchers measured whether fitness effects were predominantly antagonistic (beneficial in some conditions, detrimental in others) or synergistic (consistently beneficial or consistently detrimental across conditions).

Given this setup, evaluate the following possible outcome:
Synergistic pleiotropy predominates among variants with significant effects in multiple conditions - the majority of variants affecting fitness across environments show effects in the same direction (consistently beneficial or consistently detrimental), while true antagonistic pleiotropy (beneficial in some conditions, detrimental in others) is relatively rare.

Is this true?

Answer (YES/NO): YES